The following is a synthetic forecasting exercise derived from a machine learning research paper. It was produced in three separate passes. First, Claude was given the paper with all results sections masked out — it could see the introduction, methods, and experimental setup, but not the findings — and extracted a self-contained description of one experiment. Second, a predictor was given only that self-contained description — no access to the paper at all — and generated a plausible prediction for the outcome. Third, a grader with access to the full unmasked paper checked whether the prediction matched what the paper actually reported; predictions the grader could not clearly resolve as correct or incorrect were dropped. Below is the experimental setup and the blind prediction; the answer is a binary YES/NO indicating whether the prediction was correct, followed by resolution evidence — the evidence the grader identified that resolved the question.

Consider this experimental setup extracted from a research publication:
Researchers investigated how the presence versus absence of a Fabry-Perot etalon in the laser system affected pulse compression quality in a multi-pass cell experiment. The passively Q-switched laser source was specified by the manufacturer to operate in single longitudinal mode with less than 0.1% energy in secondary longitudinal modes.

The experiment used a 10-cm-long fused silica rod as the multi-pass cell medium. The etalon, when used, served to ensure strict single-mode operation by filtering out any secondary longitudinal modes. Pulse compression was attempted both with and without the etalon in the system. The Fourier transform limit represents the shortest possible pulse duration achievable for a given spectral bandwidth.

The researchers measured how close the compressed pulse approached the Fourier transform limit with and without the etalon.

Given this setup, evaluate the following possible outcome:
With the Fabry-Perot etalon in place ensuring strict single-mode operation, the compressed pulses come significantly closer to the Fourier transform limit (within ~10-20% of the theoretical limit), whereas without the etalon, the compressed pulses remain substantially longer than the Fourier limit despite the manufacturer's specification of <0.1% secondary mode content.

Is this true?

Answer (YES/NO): YES